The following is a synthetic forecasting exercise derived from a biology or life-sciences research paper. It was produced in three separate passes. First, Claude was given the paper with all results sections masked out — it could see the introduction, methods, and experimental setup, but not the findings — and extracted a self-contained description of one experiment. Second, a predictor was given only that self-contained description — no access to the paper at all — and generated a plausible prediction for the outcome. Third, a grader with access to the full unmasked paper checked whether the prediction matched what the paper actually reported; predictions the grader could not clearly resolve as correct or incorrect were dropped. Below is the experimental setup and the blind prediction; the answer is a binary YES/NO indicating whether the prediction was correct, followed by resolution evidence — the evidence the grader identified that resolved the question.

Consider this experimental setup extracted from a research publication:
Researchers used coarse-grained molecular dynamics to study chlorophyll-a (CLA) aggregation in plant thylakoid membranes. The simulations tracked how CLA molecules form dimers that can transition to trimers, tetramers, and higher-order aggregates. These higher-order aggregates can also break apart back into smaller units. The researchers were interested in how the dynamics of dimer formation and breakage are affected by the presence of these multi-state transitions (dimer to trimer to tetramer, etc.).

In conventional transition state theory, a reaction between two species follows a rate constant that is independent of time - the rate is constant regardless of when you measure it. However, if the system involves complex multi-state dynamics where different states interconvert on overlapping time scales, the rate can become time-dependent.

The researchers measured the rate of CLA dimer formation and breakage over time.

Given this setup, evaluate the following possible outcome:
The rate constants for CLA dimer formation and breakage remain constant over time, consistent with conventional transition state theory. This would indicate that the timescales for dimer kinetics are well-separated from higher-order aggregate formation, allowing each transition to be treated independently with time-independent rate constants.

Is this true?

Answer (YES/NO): NO